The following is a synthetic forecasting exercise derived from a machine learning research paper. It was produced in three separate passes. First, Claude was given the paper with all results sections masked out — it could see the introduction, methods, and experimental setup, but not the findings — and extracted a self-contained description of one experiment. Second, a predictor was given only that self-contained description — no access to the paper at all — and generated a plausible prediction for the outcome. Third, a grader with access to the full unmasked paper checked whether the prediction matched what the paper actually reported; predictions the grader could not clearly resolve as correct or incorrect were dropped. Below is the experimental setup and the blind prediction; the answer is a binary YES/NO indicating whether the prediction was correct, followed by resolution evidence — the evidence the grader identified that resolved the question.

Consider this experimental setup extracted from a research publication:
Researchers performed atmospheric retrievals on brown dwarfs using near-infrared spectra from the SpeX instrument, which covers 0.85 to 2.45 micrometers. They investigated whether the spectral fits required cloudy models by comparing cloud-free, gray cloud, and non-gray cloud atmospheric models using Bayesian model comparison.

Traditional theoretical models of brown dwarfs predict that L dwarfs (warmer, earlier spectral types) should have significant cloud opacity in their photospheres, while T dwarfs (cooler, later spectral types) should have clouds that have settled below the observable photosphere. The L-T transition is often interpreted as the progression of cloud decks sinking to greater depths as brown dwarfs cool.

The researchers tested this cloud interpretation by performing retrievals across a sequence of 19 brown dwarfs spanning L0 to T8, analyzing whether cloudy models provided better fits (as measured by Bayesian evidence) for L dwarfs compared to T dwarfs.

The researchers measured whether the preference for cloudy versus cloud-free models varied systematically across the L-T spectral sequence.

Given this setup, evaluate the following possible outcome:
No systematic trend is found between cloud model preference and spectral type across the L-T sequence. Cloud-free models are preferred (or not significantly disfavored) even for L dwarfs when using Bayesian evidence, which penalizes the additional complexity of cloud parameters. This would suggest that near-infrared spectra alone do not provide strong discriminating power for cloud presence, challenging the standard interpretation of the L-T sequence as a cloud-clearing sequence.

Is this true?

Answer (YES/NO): YES